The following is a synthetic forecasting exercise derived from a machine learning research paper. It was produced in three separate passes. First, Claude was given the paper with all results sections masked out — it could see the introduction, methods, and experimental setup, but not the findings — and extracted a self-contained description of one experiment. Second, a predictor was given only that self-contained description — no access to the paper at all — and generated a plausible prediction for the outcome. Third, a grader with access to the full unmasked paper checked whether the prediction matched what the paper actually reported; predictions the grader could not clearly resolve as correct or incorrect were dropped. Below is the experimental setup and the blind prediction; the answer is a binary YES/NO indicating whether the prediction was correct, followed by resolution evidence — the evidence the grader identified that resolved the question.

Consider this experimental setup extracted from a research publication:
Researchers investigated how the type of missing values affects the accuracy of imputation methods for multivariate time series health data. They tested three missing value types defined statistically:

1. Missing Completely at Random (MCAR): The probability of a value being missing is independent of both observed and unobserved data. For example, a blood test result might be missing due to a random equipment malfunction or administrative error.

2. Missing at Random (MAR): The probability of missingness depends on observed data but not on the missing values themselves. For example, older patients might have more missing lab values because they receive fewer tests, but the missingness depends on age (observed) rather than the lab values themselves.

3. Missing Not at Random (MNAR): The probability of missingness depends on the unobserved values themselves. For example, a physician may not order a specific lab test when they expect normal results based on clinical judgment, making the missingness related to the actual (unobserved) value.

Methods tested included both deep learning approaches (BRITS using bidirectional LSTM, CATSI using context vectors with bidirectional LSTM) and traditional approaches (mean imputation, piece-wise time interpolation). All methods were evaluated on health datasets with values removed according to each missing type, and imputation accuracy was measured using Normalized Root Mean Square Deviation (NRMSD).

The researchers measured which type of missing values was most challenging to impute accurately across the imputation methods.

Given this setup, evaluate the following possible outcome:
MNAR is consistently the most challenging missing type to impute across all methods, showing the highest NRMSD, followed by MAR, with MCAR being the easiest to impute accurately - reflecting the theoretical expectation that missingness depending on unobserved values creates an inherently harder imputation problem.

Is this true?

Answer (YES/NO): NO